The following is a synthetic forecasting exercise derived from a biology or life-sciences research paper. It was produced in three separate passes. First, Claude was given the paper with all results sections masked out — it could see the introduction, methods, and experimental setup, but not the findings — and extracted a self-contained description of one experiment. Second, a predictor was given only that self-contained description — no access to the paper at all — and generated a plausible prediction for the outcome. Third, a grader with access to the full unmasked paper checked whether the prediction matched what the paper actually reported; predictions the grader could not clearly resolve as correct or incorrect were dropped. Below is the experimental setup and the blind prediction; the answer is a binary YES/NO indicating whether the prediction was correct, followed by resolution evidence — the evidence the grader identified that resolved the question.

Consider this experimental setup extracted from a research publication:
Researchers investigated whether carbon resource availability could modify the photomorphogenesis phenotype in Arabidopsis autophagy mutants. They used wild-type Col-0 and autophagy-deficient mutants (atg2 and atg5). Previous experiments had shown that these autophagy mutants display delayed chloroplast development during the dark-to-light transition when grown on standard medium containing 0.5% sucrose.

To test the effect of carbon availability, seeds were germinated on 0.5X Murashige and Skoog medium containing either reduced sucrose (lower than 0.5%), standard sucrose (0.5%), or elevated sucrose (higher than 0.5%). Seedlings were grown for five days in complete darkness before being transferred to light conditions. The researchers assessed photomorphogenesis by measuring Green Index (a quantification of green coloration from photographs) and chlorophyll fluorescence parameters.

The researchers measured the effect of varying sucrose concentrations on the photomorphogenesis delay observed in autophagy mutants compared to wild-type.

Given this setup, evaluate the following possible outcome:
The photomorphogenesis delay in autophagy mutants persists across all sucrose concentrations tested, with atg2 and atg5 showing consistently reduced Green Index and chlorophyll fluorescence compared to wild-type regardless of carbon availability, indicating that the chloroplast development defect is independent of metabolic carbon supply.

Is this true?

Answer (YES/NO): NO